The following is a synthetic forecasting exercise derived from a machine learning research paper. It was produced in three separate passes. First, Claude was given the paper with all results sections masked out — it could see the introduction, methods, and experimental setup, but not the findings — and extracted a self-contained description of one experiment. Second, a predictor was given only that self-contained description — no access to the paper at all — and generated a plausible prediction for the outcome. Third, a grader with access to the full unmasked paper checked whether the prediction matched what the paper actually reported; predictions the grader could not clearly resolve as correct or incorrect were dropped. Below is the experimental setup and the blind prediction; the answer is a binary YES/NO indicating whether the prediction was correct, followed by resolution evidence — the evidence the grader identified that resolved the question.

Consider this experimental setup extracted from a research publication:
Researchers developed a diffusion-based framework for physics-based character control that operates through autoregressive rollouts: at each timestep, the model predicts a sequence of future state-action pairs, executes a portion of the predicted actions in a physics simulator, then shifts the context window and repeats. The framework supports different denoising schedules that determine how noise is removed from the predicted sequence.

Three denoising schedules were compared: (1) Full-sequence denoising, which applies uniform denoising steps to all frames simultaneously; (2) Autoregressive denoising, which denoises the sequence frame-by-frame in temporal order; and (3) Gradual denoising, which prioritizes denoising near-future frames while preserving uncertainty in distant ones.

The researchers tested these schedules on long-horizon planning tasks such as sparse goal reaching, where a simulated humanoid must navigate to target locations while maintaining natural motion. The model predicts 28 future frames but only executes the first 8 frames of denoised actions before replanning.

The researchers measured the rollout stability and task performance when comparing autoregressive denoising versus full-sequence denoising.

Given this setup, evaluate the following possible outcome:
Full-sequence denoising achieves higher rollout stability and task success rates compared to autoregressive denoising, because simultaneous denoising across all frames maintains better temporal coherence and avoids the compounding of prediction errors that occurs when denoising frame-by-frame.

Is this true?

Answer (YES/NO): NO